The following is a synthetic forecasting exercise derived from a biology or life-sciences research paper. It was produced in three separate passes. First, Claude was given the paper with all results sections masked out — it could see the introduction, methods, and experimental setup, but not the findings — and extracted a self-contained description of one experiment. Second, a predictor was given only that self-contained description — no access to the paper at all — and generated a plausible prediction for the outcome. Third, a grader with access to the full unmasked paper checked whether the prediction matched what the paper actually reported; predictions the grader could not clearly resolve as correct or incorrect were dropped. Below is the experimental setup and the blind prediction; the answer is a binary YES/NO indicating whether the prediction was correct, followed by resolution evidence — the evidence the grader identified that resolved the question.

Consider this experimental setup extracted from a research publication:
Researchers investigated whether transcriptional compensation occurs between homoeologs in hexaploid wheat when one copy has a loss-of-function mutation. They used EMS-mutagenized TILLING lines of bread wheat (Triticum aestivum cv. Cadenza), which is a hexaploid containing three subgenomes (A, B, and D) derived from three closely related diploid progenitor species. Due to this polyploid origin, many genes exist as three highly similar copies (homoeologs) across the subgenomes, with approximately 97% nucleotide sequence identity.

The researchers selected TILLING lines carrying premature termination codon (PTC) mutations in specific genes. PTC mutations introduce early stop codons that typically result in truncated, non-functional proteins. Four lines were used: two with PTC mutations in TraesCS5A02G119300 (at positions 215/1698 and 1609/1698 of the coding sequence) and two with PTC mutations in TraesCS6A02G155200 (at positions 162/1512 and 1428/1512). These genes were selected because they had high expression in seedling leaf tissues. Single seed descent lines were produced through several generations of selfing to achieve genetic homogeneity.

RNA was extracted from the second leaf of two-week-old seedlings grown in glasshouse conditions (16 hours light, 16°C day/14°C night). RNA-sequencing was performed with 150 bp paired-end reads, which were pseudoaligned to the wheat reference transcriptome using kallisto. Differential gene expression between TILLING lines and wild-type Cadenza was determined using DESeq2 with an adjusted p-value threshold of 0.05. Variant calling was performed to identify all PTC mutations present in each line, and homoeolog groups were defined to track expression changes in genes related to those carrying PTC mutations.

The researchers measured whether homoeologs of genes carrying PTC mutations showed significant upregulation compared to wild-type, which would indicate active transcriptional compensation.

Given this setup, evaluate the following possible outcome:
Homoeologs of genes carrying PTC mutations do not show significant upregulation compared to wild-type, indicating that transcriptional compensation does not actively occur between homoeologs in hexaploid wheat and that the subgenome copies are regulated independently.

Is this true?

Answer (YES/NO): YES